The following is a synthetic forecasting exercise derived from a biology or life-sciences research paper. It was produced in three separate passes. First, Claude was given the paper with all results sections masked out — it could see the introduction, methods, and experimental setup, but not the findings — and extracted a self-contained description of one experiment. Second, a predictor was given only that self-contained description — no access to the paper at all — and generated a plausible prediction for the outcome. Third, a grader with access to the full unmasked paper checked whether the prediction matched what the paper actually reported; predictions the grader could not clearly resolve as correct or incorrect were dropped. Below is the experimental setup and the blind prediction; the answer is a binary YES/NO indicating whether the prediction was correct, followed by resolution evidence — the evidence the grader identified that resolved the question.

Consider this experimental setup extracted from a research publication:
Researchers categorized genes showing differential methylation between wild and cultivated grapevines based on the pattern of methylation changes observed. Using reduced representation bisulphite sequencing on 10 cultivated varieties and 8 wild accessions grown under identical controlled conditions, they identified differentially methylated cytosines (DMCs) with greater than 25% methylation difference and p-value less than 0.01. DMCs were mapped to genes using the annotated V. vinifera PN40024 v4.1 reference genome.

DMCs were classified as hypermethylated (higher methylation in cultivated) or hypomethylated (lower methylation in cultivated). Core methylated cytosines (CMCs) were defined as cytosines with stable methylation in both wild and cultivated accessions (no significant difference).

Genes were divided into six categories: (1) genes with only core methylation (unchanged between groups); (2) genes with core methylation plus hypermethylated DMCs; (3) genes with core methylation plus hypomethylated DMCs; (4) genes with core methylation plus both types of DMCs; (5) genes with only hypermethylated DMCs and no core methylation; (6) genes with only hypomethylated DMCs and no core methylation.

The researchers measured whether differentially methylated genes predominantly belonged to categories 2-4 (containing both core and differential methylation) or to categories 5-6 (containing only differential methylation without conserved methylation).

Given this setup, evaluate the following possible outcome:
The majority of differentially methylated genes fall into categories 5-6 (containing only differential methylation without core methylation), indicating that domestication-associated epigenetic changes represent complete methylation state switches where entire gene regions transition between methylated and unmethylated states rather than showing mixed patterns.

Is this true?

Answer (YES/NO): NO